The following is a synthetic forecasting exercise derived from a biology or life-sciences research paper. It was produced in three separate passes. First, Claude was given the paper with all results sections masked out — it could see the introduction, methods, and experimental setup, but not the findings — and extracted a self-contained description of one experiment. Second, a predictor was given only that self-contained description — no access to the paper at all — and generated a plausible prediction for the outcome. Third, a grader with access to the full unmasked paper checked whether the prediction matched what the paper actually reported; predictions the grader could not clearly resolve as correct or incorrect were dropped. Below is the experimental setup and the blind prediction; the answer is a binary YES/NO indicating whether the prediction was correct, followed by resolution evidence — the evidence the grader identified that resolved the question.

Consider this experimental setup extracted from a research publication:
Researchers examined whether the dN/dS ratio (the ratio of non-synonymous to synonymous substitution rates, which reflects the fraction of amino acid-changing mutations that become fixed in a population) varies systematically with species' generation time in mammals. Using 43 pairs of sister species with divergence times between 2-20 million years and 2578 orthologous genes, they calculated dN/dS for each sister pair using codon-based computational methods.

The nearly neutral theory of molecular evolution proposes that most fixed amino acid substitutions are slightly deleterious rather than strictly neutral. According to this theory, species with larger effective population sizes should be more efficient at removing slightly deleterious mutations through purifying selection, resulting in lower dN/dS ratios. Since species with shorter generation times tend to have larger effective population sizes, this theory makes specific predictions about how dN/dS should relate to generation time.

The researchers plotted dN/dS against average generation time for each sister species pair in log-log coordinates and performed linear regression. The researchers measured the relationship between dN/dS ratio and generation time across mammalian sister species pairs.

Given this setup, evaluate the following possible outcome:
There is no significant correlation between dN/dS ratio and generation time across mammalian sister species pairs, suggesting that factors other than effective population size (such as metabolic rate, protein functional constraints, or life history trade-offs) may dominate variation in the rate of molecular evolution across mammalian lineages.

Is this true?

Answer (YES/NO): NO